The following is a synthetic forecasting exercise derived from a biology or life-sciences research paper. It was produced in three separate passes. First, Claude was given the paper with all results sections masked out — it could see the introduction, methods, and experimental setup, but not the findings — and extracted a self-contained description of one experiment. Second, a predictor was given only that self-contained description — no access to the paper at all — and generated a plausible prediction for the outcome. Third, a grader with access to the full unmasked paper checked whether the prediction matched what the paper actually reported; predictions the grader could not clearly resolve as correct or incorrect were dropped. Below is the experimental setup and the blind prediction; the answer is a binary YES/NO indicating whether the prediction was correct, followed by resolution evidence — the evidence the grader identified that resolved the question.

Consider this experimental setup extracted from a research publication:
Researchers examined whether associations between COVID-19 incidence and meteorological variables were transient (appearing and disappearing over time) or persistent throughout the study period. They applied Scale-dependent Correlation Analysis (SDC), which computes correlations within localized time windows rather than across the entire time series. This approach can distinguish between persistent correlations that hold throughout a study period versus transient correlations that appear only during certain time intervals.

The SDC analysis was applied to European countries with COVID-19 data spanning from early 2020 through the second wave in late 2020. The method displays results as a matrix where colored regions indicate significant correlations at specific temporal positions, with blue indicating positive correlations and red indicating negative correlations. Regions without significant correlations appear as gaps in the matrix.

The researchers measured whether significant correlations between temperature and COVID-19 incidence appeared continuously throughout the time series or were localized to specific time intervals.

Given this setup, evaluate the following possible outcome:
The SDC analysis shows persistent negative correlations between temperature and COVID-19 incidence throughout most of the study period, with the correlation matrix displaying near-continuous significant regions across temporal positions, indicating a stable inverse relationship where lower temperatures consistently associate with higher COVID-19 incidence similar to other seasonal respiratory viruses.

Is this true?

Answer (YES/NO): NO